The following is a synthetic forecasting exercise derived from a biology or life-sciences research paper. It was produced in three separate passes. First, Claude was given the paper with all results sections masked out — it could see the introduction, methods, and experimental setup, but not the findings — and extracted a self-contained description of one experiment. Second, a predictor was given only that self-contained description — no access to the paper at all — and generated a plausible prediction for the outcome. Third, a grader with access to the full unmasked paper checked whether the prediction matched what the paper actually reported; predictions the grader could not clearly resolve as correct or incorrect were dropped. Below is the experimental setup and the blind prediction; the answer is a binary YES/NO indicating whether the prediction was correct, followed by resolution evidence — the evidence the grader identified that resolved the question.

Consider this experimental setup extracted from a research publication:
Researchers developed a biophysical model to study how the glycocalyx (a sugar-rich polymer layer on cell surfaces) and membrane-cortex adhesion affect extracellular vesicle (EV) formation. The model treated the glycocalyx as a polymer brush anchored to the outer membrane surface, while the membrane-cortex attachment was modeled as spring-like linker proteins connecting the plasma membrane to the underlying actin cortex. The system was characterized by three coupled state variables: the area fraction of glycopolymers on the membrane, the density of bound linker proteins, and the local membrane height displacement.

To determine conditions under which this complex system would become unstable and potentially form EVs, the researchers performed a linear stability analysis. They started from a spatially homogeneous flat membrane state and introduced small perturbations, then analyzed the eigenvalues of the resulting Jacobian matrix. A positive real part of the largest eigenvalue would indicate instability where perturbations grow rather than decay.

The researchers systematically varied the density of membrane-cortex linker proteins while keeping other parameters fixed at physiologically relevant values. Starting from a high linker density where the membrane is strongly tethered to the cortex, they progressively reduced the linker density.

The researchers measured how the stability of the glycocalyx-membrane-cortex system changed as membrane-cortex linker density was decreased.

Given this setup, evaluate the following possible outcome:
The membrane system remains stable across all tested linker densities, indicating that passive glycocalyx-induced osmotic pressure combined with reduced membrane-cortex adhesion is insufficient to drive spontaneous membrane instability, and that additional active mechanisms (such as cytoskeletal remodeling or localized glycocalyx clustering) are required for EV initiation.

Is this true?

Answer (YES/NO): NO